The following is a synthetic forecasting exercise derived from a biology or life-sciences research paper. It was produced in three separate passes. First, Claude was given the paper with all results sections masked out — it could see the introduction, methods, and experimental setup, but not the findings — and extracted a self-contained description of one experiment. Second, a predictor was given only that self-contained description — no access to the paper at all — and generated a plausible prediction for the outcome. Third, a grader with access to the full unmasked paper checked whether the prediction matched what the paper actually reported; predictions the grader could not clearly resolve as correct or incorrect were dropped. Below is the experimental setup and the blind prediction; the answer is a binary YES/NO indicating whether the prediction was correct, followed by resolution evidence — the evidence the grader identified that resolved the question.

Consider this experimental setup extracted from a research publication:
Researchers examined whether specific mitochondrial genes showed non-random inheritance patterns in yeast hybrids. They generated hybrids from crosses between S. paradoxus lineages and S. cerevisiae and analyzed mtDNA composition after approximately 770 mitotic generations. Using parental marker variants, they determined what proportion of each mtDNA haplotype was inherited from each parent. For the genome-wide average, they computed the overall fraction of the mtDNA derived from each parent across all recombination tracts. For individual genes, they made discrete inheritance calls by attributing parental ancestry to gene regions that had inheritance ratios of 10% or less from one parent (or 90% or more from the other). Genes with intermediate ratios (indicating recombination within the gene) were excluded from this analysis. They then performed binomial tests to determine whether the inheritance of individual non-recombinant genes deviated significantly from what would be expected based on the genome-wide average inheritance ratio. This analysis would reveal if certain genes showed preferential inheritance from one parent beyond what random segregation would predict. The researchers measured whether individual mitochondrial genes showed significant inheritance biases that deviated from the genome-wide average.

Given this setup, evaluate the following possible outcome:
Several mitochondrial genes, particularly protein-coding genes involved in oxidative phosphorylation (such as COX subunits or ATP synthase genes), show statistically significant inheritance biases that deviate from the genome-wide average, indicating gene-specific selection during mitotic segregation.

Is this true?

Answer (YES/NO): YES